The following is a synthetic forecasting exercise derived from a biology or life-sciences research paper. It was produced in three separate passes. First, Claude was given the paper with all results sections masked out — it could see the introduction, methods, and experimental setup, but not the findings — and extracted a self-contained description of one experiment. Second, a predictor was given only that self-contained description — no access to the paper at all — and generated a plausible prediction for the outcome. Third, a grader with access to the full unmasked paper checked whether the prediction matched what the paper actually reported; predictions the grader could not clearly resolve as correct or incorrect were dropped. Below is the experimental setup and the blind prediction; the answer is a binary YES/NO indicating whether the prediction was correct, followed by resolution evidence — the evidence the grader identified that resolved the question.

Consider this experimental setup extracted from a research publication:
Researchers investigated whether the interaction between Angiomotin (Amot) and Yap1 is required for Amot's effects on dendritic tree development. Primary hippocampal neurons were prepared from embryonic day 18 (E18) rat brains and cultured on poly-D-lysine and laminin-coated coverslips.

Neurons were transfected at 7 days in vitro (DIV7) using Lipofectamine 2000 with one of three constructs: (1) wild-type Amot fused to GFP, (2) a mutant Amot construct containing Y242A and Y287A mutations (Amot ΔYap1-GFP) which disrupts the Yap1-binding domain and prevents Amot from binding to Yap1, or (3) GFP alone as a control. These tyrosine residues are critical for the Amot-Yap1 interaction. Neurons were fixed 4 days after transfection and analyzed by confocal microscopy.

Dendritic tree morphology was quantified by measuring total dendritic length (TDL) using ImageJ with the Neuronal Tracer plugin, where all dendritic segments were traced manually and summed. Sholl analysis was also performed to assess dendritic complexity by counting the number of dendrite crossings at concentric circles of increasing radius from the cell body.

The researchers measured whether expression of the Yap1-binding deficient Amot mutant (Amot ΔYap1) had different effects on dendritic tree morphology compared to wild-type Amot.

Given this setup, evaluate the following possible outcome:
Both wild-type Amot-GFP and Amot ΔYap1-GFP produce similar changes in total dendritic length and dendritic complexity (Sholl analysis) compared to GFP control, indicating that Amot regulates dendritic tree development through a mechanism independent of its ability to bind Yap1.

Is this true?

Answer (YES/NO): NO